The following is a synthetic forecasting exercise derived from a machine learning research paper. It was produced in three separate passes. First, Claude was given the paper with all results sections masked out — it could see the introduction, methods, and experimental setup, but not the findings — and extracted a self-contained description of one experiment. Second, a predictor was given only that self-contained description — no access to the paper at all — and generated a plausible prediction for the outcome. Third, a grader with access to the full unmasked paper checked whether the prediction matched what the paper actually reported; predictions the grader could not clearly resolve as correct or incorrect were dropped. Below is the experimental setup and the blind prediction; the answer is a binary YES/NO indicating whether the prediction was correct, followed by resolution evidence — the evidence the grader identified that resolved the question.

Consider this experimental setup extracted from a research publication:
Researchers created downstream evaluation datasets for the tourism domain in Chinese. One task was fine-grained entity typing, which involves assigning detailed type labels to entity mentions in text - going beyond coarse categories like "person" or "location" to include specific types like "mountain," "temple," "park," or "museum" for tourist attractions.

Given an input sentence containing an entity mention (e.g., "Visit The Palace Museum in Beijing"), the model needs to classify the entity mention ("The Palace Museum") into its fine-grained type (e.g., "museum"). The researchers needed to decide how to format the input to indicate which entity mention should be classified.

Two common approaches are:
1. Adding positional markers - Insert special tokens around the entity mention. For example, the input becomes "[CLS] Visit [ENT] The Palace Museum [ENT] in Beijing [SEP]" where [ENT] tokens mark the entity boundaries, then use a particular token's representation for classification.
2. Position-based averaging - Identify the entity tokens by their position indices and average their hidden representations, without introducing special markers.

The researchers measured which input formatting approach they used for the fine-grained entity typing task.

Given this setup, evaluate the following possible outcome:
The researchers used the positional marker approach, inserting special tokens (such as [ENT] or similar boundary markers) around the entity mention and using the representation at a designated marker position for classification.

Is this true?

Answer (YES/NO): NO